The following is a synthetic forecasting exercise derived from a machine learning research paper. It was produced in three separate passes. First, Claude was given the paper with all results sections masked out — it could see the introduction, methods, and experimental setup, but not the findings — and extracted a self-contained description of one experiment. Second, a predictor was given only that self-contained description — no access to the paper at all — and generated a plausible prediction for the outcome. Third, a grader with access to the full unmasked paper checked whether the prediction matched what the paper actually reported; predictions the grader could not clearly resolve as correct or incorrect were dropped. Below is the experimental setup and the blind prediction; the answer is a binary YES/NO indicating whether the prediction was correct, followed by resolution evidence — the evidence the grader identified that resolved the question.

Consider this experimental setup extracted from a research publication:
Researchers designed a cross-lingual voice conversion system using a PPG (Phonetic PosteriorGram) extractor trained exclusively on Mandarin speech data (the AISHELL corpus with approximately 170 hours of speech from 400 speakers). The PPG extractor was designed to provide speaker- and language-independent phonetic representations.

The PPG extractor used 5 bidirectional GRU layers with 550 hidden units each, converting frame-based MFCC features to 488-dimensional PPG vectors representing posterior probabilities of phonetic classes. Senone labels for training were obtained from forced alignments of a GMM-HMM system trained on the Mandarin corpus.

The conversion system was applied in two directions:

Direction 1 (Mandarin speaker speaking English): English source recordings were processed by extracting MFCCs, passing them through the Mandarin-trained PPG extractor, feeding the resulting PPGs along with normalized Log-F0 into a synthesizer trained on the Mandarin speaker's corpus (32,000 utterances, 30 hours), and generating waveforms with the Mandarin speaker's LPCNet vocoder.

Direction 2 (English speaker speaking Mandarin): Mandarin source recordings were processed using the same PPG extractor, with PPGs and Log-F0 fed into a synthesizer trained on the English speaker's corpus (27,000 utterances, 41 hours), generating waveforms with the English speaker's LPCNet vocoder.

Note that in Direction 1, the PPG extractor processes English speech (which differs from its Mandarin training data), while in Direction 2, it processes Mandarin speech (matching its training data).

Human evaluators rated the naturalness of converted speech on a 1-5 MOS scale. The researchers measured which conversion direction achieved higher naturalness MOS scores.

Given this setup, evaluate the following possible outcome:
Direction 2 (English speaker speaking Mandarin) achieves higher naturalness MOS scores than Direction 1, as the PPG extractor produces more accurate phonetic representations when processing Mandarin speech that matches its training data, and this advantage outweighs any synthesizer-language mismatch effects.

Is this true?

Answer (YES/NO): YES